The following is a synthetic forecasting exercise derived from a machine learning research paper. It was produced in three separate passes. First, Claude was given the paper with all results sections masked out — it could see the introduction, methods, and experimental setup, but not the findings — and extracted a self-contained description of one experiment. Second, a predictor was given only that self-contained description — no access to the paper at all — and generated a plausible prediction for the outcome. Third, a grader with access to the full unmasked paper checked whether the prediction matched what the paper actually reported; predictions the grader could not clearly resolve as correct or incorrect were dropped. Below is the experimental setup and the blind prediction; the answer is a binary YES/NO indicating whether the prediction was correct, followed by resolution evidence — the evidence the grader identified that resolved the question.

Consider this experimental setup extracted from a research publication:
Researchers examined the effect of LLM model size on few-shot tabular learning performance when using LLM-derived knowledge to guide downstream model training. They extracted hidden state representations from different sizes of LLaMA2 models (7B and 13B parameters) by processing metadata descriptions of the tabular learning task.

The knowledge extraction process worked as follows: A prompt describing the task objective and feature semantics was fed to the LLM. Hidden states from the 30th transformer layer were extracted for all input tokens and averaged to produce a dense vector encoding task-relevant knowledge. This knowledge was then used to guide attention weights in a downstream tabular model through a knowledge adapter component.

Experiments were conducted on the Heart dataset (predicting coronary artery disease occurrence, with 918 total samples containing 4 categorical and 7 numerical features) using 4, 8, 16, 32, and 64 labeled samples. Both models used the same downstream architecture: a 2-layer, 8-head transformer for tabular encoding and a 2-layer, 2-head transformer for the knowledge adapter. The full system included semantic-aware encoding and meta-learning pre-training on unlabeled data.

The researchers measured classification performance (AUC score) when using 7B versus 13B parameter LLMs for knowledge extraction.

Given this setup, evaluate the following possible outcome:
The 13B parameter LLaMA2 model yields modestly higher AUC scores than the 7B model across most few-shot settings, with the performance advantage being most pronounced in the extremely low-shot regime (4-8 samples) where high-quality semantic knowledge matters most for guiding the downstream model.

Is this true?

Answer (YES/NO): NO